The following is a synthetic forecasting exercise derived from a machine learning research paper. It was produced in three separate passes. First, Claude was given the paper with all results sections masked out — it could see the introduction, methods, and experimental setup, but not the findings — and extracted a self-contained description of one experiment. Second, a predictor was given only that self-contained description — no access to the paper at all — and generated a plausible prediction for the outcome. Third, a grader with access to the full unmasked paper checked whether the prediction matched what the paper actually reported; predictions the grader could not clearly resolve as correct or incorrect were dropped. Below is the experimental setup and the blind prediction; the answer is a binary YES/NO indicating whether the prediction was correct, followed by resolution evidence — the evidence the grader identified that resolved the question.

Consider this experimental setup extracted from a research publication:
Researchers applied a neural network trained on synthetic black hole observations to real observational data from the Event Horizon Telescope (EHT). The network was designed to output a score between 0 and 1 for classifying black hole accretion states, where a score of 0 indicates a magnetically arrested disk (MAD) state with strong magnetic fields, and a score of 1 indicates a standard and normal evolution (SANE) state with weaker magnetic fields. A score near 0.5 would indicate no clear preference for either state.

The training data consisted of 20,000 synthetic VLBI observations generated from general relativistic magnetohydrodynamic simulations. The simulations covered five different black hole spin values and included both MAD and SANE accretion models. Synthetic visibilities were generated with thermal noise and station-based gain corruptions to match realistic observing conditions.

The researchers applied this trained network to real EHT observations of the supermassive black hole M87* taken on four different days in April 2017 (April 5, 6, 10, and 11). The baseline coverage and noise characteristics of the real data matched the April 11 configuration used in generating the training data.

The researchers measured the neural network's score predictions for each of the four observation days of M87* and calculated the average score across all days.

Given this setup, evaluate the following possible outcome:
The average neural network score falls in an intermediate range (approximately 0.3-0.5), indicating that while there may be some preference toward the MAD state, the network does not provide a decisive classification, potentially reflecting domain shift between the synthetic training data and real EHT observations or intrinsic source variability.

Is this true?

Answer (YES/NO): NO